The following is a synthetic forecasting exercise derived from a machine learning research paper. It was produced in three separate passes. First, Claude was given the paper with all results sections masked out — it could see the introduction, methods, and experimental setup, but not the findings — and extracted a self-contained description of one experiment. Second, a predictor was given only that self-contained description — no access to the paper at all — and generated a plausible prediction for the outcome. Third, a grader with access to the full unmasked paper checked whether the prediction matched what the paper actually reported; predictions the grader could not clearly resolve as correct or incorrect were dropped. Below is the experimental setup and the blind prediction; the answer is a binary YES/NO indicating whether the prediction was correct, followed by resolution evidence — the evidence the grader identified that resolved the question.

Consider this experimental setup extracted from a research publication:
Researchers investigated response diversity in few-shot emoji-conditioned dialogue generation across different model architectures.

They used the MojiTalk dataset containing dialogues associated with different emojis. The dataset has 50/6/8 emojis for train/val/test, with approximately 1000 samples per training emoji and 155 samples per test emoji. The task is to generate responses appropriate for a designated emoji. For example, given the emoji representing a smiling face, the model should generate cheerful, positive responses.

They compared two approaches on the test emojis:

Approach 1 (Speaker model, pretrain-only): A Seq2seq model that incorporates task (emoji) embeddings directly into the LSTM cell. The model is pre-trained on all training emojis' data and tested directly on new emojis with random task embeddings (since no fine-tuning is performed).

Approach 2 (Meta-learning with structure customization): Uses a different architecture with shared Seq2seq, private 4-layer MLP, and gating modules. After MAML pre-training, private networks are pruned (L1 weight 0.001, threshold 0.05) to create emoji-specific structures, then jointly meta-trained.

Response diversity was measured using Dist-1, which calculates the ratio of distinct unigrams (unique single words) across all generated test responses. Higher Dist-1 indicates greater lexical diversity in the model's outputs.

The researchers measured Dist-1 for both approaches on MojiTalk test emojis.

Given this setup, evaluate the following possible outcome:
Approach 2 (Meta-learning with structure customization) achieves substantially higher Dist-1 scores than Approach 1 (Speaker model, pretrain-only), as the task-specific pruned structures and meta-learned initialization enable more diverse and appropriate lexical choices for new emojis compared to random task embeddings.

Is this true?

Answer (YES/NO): NO